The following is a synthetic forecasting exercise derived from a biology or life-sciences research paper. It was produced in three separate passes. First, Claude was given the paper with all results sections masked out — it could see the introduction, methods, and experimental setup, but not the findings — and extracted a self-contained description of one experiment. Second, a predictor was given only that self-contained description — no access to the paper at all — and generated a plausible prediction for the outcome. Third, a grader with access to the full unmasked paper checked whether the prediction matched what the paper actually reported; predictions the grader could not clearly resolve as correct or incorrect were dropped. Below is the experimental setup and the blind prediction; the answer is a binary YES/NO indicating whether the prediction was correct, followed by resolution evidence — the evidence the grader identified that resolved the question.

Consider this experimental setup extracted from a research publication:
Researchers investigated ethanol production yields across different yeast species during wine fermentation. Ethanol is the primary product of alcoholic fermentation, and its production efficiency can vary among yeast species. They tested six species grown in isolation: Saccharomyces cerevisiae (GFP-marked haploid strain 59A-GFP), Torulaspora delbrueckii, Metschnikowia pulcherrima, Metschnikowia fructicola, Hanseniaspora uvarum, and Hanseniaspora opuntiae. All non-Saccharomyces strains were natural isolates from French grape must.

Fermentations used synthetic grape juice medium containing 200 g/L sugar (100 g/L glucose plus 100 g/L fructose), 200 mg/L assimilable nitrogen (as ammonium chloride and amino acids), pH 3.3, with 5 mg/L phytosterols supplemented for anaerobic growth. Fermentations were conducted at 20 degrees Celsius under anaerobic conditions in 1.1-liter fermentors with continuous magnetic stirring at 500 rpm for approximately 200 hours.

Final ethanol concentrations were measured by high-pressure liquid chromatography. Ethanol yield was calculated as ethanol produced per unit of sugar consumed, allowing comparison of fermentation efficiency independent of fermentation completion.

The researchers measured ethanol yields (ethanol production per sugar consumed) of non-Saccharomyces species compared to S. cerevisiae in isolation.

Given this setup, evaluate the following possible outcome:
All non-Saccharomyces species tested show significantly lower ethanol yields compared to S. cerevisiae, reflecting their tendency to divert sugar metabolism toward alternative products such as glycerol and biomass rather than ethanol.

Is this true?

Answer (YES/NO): NO